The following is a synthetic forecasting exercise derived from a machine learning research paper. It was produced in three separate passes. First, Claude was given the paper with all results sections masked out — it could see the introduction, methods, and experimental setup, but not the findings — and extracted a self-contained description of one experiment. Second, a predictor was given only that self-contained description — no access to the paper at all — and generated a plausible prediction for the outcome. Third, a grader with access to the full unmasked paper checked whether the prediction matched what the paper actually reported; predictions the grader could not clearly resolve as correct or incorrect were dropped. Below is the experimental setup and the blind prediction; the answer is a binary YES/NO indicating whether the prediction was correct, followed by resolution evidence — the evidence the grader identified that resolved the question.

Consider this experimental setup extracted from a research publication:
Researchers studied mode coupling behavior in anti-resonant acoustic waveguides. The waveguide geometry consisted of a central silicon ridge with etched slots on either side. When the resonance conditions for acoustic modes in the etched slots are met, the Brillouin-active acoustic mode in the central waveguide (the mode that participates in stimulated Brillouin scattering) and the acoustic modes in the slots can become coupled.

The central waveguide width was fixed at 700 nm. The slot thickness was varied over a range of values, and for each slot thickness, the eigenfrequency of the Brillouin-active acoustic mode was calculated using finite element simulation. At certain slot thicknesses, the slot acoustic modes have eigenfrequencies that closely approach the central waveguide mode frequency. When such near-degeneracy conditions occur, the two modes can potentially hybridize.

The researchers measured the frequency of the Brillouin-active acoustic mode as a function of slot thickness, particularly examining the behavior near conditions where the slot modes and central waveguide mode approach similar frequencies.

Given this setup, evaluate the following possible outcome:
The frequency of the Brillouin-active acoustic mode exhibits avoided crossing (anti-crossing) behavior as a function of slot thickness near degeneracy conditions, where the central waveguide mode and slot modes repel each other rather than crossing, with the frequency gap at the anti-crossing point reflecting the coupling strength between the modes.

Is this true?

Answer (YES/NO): YES